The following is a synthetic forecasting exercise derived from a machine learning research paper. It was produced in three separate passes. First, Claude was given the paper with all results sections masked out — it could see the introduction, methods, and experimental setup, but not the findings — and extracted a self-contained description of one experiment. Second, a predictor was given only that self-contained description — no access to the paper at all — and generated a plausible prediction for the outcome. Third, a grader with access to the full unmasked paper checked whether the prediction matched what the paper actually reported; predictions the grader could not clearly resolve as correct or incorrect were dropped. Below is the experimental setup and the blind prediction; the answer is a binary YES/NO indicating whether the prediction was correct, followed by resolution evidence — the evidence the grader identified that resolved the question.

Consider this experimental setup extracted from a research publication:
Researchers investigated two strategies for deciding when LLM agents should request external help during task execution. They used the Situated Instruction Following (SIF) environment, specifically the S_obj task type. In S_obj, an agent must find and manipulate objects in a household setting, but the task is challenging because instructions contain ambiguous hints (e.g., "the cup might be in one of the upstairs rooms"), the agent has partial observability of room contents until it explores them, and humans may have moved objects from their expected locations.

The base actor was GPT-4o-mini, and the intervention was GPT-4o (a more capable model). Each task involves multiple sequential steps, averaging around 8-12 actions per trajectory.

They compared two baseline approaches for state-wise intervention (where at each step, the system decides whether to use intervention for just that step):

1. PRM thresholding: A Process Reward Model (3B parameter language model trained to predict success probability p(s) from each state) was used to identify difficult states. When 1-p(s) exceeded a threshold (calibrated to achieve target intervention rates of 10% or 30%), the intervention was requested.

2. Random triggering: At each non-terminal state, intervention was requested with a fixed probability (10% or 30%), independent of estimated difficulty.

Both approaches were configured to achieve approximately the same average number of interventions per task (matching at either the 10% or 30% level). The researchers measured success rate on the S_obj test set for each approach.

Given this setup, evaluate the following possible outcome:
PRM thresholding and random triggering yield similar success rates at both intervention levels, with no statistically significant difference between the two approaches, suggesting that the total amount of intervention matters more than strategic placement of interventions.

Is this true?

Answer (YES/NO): NO